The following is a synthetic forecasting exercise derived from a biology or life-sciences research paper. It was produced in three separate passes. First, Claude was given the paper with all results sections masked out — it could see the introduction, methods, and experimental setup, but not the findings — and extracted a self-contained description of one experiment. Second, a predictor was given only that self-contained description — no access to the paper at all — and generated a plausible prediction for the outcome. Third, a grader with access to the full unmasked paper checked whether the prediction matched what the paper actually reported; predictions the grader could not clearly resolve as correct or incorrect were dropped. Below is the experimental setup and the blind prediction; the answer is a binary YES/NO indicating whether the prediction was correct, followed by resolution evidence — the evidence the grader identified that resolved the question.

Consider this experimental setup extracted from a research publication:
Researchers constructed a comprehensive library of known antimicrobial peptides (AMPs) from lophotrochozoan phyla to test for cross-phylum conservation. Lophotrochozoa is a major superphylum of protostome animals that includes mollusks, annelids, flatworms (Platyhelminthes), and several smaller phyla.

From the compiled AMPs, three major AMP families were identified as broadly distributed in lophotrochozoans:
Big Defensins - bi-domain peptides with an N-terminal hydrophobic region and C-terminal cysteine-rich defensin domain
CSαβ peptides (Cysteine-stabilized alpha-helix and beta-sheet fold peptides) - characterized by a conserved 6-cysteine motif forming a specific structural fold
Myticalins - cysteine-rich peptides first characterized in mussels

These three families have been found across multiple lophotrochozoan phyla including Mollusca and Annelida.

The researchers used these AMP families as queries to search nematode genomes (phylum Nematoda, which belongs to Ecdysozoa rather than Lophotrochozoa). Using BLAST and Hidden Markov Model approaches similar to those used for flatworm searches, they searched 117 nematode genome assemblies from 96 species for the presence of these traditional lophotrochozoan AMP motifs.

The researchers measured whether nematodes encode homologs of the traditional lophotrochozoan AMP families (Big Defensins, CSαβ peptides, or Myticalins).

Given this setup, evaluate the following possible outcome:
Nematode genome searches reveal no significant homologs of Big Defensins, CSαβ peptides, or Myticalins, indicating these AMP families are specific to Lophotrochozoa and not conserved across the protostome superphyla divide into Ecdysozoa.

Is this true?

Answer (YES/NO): NO